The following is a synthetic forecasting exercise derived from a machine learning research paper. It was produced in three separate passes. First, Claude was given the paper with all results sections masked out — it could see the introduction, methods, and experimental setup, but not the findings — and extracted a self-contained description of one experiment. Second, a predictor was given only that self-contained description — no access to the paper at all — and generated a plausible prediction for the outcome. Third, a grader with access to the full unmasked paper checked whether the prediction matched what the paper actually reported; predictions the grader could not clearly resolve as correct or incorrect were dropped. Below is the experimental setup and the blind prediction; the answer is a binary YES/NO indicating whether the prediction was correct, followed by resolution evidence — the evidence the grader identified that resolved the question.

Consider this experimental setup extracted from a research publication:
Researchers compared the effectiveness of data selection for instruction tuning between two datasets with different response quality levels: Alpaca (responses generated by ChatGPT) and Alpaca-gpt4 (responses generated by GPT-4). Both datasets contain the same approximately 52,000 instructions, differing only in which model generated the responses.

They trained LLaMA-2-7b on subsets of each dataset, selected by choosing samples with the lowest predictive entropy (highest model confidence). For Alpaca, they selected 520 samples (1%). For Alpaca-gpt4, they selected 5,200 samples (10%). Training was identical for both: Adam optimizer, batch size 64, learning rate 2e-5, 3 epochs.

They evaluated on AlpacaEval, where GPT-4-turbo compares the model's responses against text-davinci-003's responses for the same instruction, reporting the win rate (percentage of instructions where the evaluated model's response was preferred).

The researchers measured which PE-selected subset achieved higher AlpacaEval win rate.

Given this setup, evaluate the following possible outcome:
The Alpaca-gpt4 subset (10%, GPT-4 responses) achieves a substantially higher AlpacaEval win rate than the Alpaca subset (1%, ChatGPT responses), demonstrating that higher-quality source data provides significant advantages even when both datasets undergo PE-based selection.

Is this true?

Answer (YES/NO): YES